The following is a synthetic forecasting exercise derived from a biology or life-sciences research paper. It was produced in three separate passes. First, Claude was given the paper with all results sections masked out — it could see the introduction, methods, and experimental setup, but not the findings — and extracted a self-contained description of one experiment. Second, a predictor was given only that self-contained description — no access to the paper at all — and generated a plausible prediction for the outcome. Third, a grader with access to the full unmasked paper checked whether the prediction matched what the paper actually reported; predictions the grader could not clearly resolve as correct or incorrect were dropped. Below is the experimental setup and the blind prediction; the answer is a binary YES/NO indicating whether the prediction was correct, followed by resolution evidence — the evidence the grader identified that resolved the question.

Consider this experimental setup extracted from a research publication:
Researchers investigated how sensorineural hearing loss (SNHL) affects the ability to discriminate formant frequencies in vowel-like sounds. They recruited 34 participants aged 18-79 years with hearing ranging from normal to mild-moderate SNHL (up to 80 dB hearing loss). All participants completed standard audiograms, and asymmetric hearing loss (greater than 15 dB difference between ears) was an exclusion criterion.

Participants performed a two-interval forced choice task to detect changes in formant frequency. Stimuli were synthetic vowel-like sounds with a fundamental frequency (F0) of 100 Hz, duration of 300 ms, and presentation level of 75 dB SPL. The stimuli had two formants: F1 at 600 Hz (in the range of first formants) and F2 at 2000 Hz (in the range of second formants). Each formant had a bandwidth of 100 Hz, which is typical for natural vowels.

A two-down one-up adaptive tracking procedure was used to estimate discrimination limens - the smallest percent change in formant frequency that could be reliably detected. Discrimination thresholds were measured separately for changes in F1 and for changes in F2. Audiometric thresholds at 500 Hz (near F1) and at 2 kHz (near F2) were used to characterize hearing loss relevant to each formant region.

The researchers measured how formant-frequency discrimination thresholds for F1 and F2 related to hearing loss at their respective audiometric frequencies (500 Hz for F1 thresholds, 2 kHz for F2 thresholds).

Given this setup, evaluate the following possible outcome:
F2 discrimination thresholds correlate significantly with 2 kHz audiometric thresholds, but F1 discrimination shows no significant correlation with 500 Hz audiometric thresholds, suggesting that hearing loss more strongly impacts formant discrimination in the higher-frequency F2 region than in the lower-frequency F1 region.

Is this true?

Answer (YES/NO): YES